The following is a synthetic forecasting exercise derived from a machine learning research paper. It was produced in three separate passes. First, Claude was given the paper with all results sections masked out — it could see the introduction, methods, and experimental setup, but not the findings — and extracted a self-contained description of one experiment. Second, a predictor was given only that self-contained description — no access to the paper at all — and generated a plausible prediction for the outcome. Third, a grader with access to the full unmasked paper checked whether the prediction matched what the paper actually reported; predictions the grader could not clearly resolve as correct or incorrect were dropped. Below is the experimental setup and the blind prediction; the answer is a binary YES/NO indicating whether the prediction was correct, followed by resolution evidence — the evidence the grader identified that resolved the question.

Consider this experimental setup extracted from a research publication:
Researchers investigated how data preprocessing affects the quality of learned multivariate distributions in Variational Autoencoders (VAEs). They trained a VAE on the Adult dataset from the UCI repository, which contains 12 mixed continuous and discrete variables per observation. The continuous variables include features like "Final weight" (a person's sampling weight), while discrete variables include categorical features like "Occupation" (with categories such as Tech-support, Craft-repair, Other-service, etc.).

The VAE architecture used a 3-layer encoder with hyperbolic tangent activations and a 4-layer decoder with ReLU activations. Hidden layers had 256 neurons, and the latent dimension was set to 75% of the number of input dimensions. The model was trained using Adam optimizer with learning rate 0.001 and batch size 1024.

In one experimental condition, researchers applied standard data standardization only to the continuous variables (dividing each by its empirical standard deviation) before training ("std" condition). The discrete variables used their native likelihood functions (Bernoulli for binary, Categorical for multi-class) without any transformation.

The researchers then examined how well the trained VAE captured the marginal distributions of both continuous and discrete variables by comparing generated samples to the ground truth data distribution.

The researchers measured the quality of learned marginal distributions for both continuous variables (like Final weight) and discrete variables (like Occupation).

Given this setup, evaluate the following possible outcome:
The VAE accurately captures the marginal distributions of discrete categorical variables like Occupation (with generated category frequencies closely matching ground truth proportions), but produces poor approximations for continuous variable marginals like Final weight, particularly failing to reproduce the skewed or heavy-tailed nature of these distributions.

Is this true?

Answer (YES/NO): NO